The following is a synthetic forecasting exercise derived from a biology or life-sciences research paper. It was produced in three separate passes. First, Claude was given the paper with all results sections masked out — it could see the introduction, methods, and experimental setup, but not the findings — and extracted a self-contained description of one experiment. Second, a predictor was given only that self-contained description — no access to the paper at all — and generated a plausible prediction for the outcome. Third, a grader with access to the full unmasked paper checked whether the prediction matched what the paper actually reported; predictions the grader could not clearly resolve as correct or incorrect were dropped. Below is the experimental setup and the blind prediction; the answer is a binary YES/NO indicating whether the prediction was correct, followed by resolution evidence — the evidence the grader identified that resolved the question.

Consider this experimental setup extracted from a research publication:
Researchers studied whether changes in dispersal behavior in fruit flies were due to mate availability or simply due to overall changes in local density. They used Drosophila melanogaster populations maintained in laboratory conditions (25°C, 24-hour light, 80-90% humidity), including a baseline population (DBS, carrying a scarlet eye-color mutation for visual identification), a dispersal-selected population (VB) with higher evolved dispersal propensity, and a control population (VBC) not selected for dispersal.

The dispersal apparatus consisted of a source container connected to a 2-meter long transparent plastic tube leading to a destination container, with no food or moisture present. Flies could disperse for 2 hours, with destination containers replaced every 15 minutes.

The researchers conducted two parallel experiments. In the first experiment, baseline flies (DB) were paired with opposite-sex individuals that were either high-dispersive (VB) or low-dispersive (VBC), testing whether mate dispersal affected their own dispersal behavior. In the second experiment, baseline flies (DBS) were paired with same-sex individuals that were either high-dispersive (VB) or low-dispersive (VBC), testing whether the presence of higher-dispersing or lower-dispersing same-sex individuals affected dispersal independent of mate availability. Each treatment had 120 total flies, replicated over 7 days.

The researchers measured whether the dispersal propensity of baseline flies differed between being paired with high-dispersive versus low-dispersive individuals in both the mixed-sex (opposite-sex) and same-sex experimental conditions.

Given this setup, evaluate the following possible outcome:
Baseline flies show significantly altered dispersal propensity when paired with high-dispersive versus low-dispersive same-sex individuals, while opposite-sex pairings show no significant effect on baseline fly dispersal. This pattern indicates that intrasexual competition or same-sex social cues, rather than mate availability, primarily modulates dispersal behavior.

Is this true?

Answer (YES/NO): NO